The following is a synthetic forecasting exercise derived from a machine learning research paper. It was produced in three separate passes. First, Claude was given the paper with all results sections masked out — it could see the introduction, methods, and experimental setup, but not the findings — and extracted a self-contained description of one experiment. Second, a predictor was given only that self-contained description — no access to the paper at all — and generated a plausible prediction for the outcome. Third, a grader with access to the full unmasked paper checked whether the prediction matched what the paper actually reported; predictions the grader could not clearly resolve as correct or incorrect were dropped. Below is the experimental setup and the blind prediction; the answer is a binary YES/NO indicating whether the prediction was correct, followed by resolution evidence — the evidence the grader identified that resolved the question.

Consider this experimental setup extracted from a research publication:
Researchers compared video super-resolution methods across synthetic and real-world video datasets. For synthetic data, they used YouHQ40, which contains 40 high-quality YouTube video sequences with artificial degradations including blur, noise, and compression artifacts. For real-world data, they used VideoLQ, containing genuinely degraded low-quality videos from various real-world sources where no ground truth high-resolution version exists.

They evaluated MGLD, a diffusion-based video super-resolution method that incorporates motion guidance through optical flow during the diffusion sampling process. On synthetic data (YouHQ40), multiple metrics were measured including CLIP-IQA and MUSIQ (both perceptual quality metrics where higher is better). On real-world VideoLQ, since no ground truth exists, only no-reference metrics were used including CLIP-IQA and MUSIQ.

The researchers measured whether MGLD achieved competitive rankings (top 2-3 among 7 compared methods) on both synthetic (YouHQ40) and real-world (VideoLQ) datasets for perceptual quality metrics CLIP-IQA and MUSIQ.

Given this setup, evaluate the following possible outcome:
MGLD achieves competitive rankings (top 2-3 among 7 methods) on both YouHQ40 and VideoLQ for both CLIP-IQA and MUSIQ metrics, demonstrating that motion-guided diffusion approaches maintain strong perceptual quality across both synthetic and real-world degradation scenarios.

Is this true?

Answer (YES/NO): NO